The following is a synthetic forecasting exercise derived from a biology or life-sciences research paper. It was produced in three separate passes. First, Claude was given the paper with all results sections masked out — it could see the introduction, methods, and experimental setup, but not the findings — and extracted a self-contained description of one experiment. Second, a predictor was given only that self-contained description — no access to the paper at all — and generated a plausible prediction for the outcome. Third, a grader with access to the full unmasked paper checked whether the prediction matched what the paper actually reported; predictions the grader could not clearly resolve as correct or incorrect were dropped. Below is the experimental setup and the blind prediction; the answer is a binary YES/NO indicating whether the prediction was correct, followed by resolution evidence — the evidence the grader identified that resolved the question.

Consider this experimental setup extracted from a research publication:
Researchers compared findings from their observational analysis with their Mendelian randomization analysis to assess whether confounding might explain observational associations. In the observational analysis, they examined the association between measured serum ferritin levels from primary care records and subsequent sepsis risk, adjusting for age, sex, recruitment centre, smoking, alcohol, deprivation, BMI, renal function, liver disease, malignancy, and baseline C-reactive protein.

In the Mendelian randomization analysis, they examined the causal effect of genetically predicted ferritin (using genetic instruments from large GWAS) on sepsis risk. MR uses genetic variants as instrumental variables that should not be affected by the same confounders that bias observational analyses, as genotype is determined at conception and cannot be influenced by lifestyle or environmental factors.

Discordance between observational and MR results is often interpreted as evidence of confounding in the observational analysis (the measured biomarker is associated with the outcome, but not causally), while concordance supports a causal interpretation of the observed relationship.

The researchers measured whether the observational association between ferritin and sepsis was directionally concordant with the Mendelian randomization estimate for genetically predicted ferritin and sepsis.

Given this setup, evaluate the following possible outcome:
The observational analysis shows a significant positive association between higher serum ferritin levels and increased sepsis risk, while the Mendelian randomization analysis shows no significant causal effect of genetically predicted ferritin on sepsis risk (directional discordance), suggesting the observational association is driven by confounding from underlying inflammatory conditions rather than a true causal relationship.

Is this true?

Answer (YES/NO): NO